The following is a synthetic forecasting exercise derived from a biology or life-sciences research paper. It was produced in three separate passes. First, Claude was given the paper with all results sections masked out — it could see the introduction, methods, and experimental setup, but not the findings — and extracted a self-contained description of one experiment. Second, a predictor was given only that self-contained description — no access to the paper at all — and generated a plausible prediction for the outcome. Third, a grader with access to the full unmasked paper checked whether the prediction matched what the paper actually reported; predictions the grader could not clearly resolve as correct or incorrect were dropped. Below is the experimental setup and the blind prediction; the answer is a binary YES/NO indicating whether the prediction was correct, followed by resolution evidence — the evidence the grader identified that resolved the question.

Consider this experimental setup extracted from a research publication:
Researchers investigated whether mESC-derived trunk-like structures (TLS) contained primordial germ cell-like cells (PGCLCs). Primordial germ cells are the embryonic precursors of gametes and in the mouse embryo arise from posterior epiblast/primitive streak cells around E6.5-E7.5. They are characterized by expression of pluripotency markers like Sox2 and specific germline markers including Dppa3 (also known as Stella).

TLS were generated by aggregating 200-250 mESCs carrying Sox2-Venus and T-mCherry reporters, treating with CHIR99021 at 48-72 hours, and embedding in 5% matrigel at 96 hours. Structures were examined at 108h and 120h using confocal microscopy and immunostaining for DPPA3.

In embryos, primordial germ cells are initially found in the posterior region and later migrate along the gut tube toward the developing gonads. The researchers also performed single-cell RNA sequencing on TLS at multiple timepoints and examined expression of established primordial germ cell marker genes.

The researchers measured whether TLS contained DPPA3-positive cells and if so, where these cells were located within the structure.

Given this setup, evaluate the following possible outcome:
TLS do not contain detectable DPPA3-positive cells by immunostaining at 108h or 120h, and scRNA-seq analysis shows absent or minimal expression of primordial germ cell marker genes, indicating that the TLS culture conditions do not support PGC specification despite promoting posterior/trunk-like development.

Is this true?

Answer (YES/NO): NO